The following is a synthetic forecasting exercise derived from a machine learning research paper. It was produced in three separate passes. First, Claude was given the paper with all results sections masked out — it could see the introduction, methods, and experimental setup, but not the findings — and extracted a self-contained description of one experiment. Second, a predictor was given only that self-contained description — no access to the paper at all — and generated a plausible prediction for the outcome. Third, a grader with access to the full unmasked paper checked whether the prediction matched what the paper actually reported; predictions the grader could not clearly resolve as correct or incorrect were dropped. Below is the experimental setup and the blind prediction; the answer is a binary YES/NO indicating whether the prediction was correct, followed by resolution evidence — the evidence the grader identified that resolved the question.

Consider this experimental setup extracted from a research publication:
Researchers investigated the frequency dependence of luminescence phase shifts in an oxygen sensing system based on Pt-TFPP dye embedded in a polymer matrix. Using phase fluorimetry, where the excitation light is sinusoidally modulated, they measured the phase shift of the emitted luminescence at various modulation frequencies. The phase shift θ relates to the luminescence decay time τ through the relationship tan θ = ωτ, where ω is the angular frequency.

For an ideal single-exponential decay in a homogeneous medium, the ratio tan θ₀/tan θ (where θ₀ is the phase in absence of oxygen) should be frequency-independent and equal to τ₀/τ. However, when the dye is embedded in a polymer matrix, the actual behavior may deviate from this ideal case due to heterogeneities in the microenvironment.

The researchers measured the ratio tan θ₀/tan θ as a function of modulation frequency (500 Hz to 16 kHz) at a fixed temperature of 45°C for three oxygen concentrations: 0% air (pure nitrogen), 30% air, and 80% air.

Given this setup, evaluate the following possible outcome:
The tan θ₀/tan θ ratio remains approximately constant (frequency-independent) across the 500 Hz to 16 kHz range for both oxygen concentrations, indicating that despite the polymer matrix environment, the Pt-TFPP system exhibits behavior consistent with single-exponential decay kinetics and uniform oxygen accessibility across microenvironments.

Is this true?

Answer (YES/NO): NO